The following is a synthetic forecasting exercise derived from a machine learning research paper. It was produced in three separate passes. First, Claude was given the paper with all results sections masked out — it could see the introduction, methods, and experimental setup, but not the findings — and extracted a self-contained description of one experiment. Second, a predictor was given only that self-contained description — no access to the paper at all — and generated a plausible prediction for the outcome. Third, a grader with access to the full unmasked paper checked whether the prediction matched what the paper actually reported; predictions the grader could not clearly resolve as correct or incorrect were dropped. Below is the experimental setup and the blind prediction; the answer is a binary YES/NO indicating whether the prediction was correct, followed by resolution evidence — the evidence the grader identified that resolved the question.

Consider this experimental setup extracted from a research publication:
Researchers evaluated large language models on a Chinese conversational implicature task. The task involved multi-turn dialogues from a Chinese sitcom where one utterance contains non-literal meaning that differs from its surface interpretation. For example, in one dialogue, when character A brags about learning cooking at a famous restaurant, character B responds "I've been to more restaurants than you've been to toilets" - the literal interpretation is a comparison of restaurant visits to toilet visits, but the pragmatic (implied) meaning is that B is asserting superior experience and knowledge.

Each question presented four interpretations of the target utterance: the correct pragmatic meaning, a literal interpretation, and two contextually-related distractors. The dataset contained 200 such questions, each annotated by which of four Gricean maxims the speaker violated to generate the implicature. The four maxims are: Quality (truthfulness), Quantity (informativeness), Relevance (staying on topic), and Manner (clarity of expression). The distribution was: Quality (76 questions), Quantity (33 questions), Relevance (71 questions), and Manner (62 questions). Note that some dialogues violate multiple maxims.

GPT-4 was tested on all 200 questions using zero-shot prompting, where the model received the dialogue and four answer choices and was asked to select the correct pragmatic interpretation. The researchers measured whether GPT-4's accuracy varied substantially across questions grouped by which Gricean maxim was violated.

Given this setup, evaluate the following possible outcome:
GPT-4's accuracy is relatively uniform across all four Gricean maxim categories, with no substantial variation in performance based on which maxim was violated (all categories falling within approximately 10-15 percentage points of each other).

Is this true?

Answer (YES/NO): YES